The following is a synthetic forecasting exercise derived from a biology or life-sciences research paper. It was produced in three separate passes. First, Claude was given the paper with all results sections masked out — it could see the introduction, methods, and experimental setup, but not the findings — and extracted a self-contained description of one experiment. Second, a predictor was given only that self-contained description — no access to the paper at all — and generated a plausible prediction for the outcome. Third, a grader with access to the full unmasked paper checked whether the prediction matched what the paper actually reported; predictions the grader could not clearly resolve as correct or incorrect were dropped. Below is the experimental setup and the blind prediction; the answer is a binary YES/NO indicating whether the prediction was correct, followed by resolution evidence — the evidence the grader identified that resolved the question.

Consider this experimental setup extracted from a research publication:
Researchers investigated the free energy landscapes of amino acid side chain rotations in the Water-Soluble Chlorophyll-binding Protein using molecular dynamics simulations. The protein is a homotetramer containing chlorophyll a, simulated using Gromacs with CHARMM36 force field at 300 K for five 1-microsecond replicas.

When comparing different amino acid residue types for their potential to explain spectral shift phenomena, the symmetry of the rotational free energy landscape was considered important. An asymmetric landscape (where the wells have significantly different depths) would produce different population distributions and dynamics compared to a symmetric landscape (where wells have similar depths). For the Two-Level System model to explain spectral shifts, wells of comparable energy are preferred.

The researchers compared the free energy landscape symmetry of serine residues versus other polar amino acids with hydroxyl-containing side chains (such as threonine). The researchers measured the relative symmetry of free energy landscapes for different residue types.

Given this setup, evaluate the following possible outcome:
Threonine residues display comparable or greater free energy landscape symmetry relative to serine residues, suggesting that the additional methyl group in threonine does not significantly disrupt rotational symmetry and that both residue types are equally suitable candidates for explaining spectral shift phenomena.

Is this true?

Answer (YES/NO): NO